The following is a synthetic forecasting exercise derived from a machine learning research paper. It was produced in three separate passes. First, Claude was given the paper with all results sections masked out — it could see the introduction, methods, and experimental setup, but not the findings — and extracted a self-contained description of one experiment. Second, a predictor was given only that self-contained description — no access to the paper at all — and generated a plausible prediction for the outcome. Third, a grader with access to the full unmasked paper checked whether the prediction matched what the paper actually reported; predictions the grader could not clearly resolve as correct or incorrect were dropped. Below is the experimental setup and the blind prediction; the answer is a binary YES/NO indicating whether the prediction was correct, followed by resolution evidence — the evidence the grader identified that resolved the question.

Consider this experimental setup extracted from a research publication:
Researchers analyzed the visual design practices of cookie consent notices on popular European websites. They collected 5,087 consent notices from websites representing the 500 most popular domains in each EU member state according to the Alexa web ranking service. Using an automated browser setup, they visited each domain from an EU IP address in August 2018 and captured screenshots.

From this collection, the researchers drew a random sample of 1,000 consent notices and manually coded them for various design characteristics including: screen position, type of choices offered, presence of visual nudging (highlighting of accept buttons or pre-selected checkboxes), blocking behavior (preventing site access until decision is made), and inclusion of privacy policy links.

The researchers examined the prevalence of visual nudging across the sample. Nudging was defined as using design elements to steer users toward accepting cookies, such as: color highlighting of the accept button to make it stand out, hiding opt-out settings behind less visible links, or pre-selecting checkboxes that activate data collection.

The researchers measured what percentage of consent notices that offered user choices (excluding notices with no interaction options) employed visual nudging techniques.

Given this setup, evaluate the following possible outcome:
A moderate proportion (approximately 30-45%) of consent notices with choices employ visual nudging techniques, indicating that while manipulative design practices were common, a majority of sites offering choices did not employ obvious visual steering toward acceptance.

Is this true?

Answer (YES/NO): NO